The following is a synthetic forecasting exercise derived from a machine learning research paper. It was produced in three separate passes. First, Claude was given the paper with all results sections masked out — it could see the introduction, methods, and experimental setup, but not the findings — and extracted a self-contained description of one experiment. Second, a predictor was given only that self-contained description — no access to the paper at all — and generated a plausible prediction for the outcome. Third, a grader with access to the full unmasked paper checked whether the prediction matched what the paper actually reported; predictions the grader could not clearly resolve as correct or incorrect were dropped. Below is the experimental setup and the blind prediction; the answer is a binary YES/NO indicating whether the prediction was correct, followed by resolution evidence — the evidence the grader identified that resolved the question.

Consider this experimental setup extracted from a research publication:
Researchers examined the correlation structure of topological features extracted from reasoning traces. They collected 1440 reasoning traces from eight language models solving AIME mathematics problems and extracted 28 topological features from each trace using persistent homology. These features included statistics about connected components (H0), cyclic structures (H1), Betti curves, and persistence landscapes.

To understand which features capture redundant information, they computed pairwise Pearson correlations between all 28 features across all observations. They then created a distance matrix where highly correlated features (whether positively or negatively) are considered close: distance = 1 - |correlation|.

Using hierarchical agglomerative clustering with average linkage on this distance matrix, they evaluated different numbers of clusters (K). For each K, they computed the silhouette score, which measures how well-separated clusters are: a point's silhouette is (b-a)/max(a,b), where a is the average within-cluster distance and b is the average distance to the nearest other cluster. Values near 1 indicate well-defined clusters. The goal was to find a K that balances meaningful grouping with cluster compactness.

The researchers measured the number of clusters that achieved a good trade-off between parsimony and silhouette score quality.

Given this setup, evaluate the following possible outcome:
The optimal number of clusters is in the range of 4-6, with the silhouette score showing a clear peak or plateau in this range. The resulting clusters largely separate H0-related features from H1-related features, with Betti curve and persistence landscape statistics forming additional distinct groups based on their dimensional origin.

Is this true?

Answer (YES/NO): NO